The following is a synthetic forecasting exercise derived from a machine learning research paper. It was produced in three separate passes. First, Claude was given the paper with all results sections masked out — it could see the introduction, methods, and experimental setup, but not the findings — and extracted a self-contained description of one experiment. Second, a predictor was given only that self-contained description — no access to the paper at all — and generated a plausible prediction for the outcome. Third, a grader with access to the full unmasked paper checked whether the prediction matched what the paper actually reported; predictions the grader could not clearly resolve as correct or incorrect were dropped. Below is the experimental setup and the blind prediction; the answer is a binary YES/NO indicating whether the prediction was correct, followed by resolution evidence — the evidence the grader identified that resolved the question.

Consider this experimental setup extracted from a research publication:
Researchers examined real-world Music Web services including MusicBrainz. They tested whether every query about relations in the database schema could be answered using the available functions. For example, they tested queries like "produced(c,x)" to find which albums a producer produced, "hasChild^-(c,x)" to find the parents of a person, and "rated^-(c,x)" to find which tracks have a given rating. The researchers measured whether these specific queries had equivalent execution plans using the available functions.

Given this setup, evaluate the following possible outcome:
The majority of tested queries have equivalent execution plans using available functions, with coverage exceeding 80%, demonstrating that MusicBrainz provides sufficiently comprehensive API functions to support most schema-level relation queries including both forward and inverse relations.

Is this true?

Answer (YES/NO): NO